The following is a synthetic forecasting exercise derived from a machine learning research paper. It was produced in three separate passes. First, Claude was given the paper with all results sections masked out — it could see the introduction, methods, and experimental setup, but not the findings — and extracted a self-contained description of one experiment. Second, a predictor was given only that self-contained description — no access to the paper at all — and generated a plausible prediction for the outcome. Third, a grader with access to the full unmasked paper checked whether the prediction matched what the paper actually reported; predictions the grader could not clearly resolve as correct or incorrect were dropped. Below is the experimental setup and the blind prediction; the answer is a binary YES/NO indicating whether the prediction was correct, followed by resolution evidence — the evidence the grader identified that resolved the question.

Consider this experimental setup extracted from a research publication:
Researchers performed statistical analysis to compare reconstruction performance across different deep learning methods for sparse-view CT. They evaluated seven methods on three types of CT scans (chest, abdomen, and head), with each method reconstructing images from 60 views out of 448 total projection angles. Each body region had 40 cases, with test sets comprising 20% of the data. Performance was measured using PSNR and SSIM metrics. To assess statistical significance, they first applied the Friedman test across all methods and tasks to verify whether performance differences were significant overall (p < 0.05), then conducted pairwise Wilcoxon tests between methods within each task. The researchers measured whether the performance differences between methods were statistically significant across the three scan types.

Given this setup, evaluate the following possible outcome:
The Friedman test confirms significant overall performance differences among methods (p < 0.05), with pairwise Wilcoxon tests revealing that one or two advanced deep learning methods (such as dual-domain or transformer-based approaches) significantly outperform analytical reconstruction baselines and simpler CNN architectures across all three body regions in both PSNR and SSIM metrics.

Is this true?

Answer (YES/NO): NO